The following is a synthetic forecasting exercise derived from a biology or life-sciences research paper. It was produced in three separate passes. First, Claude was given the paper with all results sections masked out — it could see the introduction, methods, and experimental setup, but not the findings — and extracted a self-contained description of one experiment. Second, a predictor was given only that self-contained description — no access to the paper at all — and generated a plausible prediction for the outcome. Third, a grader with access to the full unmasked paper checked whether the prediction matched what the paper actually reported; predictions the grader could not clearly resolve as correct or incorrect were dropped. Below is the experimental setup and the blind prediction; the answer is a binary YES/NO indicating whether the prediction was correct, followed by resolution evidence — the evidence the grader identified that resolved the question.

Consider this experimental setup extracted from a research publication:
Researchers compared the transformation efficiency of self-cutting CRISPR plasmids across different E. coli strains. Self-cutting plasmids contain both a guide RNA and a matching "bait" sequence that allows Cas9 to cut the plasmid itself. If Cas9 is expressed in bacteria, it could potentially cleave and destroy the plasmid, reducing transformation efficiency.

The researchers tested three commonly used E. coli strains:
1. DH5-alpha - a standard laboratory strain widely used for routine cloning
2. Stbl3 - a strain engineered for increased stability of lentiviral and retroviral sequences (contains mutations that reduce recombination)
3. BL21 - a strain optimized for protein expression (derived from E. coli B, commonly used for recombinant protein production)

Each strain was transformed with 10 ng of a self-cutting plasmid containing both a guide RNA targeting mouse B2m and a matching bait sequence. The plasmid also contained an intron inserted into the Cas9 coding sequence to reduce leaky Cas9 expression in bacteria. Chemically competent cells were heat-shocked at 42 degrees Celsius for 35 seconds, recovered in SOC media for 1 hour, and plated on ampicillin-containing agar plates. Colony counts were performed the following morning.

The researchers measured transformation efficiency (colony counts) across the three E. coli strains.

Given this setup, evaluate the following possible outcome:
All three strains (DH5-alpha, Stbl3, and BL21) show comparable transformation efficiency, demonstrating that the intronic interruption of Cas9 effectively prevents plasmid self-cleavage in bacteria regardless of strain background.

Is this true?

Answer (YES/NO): YES